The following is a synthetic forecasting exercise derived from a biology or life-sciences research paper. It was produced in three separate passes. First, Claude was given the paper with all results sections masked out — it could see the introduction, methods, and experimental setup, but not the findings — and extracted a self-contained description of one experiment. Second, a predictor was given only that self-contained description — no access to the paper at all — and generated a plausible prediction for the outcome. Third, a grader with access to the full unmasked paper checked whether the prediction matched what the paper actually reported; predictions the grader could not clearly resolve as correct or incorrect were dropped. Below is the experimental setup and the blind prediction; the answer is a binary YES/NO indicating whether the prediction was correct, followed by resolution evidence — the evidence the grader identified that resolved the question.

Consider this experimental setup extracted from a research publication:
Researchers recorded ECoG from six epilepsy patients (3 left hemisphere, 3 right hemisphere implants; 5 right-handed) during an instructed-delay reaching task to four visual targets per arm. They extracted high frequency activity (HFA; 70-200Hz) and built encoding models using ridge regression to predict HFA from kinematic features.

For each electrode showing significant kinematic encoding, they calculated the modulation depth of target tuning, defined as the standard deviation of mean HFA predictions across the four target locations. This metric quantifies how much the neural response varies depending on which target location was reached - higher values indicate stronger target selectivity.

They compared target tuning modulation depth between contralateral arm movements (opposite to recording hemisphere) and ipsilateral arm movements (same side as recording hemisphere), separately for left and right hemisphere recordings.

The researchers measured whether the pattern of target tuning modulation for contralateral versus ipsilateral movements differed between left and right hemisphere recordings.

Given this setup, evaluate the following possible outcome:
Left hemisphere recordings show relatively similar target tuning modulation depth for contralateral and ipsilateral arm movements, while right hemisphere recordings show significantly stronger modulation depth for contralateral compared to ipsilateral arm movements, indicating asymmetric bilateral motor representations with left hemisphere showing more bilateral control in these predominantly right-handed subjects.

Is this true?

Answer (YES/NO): NO